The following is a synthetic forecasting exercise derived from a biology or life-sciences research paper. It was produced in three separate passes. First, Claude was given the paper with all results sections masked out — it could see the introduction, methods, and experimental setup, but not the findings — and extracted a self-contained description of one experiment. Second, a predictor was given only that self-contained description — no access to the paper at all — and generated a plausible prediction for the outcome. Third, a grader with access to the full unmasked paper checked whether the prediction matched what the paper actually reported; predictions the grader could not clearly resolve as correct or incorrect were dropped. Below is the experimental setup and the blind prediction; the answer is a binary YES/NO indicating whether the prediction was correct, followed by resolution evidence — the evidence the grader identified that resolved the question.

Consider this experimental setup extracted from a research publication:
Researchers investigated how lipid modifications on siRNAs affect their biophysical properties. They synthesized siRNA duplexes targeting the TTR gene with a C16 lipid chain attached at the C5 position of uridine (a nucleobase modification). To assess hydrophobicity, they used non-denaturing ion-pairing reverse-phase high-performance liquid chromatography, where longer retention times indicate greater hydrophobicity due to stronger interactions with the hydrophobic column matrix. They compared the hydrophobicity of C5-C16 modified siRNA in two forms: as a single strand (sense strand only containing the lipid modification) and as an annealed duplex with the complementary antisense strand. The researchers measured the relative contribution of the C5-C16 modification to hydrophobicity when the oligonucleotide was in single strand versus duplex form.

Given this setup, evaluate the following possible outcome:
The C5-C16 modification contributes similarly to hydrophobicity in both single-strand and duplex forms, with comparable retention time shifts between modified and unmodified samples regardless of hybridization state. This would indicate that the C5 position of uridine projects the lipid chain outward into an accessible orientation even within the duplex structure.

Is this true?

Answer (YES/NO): NO